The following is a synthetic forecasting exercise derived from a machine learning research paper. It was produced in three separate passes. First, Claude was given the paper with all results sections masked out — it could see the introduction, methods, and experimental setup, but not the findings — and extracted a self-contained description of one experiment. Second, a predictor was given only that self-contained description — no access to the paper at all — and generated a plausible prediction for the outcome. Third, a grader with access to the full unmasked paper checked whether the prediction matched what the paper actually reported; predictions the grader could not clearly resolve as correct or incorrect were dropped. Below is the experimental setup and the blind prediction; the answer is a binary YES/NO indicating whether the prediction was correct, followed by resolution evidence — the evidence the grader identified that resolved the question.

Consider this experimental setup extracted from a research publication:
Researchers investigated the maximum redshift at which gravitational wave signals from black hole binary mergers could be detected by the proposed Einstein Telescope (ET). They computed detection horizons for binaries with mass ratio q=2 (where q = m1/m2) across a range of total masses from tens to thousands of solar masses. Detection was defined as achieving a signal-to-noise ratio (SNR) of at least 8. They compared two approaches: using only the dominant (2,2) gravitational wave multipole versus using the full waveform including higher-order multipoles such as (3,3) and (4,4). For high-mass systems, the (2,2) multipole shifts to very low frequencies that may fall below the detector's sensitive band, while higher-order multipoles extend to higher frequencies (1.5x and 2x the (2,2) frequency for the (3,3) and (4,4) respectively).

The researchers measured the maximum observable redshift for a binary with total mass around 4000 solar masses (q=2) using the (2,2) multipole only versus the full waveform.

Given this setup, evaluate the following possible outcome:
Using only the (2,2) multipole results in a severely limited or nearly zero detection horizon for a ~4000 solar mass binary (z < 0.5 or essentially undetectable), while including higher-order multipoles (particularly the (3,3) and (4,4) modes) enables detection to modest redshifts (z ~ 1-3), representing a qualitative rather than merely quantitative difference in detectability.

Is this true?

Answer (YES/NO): NO